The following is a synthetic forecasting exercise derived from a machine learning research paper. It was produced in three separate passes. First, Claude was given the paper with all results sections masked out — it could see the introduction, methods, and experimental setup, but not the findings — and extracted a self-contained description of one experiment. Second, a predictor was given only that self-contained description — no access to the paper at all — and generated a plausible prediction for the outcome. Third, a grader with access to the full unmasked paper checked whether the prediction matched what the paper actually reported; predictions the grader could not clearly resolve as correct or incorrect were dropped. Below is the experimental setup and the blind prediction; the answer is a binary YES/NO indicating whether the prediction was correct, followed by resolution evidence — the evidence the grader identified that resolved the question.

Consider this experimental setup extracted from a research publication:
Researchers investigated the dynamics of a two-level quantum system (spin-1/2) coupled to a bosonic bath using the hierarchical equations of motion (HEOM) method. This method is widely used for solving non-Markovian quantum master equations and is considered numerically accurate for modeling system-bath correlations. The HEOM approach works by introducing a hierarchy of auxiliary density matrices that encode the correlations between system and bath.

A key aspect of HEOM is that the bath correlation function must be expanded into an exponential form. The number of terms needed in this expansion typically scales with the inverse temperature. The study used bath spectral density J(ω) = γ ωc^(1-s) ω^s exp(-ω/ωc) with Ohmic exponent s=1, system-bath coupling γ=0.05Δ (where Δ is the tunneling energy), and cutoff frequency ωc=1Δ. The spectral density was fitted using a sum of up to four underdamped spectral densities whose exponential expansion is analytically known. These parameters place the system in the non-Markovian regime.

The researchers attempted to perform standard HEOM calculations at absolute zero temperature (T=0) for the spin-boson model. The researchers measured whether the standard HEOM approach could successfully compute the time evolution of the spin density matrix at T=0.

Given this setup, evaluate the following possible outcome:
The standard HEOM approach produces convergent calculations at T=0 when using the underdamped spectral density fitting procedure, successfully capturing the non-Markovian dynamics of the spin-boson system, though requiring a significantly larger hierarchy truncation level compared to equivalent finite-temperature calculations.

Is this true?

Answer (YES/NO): NO